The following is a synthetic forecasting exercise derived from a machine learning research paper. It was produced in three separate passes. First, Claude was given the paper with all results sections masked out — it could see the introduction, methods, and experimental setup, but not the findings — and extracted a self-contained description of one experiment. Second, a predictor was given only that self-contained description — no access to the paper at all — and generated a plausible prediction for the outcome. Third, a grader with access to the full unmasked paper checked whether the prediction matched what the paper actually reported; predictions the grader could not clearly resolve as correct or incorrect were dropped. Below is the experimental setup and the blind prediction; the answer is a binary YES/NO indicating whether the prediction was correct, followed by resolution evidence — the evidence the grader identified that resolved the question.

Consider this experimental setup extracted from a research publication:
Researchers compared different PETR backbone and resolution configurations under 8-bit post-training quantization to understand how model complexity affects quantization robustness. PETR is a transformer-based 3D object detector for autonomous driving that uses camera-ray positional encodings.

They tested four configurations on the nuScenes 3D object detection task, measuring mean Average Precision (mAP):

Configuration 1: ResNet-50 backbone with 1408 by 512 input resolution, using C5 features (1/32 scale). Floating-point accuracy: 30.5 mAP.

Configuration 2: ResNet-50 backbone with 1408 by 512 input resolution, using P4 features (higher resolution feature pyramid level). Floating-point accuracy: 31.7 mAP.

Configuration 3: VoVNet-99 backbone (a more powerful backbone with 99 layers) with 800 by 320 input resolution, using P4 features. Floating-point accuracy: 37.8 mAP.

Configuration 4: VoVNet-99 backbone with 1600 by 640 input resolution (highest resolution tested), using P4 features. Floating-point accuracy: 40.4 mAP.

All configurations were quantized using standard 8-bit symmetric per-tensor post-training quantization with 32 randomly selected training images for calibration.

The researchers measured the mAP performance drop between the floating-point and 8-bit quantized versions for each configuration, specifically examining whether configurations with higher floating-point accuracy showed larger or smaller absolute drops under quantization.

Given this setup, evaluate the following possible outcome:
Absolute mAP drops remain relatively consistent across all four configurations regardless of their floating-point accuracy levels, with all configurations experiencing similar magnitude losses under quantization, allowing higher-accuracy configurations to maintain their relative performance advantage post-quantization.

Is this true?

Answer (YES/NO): NO